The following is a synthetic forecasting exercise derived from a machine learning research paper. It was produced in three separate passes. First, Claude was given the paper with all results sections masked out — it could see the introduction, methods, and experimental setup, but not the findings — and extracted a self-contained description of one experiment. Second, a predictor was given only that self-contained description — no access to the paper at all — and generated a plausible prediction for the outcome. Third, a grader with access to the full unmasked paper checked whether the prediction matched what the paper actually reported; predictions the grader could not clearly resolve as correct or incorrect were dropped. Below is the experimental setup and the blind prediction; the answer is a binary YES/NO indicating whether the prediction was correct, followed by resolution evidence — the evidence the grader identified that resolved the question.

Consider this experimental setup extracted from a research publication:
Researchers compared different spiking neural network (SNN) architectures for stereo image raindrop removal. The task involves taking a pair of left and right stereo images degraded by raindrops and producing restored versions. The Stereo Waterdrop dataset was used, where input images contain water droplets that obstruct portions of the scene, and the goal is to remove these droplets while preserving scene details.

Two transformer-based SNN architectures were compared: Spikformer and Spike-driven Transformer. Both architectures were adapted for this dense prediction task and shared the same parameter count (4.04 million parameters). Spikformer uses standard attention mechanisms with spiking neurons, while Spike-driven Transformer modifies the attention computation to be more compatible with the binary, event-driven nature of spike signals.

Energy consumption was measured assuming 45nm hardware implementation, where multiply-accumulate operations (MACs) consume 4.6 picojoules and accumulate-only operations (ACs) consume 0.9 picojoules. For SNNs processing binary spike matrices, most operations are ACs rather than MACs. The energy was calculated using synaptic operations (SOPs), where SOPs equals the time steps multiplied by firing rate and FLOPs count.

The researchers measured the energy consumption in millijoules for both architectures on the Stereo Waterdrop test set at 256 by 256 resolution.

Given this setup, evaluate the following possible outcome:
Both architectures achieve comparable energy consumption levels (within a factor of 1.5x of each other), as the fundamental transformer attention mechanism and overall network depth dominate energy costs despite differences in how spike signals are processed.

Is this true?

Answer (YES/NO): NO